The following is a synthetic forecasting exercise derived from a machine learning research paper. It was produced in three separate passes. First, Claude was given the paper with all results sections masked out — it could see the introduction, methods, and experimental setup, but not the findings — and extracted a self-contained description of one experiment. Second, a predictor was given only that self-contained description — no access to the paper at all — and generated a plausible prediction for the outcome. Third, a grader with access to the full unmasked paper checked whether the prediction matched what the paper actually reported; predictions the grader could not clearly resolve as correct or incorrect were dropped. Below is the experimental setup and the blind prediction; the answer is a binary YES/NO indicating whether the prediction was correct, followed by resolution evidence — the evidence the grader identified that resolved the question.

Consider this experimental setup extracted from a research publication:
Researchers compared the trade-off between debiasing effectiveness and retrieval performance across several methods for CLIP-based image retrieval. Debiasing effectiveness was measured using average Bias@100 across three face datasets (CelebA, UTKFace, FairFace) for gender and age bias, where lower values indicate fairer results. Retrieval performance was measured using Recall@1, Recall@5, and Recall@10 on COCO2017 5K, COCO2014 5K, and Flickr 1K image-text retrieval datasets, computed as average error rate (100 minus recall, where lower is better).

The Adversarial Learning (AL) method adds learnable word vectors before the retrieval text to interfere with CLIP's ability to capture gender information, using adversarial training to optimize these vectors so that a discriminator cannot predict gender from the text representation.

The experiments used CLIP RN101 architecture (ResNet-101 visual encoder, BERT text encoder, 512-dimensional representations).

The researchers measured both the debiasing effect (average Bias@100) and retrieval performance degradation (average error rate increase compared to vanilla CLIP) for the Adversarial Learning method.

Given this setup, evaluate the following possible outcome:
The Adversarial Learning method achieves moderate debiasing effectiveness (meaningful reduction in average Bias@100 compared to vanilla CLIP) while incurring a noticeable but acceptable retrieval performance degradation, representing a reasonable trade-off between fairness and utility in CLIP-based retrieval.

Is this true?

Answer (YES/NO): NO